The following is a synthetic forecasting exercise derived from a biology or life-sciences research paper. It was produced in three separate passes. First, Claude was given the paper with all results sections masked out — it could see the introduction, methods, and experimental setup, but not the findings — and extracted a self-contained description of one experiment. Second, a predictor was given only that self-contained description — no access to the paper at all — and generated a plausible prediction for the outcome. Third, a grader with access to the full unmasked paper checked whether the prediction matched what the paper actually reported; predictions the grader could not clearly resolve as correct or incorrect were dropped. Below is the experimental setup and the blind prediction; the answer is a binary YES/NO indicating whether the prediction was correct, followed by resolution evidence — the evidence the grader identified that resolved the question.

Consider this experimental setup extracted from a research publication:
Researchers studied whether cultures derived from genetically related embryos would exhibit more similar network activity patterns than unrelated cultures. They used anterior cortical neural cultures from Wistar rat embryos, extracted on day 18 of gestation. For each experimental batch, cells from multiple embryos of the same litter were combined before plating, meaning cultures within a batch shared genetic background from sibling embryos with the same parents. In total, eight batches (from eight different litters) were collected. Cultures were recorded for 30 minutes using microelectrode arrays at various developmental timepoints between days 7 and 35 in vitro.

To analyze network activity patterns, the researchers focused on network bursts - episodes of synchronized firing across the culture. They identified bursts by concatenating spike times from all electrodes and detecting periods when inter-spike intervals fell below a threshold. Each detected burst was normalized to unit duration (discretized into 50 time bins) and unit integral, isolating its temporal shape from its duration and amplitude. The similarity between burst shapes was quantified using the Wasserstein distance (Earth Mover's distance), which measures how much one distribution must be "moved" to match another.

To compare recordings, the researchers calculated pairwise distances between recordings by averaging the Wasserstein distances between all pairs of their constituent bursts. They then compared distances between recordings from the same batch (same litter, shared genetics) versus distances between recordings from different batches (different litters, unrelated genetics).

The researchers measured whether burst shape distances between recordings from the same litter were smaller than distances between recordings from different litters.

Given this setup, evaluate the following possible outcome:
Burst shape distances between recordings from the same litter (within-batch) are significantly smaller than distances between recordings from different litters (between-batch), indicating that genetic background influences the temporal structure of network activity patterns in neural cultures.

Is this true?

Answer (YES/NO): YES